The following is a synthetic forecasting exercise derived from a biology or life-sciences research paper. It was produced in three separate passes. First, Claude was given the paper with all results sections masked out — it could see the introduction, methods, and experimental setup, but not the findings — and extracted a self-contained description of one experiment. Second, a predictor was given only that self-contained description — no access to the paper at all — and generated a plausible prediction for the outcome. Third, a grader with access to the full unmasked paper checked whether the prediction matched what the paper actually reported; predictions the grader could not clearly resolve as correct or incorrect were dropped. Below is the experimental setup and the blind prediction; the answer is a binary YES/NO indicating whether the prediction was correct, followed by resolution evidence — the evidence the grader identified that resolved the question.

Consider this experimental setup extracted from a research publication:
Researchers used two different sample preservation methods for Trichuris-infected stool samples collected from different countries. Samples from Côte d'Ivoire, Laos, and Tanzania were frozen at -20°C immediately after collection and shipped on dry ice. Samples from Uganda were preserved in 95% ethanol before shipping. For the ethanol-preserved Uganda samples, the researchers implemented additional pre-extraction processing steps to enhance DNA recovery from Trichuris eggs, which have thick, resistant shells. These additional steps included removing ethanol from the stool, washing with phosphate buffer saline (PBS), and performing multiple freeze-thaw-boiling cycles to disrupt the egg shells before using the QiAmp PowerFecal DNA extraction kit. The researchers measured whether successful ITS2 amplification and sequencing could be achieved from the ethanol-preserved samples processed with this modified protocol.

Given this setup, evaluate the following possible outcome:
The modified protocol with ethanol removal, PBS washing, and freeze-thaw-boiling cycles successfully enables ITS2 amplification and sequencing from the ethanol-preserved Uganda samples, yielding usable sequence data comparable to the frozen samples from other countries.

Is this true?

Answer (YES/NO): YES